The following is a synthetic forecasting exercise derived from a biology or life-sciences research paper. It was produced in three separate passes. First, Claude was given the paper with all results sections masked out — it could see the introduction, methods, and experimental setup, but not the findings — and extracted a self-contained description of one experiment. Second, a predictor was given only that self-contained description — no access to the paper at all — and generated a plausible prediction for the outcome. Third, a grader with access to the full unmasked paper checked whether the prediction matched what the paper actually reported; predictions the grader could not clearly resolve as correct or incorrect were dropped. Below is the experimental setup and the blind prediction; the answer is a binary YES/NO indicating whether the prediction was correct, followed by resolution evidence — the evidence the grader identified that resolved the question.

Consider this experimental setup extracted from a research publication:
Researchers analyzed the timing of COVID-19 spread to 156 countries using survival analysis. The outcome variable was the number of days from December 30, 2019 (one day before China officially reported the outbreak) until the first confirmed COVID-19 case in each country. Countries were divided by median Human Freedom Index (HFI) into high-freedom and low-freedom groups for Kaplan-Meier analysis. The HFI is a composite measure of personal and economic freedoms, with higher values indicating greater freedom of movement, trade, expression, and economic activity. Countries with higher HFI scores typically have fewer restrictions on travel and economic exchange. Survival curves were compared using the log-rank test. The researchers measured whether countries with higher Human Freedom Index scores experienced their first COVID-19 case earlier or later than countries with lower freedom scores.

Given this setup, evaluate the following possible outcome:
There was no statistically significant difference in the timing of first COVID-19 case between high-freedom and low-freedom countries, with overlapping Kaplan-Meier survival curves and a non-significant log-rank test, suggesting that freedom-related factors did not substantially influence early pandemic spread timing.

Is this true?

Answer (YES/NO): NO